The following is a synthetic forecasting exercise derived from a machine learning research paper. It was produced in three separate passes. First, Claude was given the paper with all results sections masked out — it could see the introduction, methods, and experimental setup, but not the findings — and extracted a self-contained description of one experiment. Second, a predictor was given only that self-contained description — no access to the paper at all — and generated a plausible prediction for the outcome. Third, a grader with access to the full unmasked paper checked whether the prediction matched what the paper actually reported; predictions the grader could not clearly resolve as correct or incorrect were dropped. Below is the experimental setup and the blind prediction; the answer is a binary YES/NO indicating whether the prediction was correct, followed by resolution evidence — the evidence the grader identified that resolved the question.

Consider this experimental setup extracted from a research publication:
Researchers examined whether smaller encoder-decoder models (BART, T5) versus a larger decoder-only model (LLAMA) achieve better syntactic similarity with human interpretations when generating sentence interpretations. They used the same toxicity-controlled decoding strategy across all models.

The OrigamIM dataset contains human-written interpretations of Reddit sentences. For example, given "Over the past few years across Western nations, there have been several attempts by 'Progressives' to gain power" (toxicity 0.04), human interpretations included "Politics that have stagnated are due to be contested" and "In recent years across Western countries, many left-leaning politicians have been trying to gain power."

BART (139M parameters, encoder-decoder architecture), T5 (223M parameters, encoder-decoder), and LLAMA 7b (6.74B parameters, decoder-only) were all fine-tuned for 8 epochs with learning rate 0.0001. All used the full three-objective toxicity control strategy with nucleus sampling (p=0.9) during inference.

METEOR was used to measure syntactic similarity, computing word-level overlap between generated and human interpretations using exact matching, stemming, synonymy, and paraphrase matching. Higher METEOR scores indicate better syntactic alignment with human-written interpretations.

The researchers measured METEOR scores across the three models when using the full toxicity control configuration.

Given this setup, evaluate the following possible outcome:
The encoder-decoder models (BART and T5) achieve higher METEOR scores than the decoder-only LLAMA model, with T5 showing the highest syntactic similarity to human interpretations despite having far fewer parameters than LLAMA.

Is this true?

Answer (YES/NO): NO